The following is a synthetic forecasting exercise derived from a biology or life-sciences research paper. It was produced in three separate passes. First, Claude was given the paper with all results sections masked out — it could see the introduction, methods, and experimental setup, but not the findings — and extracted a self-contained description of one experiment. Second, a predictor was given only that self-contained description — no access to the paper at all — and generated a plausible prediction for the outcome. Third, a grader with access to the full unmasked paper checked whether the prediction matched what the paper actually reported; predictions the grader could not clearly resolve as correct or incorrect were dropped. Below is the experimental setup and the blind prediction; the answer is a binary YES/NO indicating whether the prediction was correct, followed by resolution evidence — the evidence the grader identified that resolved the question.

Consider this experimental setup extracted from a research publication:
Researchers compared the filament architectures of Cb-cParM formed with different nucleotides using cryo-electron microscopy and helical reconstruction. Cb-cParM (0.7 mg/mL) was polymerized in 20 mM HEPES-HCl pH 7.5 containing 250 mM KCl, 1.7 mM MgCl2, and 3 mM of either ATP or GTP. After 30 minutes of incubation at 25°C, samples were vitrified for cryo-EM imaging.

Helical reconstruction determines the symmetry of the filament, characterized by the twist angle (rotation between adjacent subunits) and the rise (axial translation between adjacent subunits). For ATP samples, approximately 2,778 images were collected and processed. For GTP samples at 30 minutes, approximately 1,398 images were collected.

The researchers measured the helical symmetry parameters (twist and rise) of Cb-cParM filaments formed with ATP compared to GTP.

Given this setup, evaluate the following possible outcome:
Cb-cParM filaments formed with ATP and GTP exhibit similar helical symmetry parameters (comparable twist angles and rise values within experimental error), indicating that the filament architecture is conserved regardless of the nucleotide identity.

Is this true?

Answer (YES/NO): NO